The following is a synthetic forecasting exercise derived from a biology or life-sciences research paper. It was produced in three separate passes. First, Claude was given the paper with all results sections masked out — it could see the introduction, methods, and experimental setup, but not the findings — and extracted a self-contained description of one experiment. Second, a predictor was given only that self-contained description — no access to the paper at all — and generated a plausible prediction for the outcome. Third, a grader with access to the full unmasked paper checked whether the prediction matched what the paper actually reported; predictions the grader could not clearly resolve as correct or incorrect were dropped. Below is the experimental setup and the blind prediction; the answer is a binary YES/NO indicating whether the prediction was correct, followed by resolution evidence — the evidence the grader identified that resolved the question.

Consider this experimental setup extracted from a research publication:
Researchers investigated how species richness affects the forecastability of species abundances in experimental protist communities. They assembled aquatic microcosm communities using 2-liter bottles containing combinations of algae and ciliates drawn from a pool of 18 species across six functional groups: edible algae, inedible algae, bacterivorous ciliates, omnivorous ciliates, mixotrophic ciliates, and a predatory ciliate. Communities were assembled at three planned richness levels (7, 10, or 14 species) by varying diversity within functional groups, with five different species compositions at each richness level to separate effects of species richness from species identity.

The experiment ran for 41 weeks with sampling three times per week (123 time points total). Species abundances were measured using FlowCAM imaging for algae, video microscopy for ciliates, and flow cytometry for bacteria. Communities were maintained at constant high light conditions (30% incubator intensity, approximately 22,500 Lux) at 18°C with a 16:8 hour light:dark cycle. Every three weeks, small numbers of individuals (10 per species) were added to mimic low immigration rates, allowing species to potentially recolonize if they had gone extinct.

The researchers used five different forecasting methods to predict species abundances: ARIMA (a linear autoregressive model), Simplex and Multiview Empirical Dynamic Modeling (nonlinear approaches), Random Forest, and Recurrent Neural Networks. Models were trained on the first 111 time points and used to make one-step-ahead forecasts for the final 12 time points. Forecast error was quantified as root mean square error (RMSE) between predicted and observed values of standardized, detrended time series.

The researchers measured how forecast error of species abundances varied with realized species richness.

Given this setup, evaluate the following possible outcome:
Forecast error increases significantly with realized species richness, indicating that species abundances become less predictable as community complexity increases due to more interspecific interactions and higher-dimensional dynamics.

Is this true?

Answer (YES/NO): NO